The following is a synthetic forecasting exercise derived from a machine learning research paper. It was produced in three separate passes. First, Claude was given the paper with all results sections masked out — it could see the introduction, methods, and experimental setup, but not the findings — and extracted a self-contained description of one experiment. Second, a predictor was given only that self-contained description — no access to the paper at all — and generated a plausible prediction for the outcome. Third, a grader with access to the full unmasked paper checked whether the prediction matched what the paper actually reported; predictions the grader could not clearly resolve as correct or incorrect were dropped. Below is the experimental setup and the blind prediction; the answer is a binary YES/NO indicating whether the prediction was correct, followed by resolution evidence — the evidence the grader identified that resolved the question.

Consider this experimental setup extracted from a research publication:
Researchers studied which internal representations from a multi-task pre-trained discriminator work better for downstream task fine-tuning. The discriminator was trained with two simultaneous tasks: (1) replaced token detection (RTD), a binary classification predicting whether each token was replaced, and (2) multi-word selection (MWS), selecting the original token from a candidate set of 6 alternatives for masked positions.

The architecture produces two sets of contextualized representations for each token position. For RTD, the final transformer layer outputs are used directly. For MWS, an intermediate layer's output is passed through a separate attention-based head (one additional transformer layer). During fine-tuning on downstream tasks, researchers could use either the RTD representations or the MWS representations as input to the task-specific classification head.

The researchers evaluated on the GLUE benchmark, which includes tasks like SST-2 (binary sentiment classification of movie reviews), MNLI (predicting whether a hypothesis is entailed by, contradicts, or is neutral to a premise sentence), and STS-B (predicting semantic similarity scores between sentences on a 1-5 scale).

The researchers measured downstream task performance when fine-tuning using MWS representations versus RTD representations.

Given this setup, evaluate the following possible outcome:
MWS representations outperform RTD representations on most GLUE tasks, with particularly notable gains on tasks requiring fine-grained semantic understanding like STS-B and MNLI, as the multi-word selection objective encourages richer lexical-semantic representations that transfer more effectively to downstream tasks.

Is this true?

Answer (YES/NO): NO